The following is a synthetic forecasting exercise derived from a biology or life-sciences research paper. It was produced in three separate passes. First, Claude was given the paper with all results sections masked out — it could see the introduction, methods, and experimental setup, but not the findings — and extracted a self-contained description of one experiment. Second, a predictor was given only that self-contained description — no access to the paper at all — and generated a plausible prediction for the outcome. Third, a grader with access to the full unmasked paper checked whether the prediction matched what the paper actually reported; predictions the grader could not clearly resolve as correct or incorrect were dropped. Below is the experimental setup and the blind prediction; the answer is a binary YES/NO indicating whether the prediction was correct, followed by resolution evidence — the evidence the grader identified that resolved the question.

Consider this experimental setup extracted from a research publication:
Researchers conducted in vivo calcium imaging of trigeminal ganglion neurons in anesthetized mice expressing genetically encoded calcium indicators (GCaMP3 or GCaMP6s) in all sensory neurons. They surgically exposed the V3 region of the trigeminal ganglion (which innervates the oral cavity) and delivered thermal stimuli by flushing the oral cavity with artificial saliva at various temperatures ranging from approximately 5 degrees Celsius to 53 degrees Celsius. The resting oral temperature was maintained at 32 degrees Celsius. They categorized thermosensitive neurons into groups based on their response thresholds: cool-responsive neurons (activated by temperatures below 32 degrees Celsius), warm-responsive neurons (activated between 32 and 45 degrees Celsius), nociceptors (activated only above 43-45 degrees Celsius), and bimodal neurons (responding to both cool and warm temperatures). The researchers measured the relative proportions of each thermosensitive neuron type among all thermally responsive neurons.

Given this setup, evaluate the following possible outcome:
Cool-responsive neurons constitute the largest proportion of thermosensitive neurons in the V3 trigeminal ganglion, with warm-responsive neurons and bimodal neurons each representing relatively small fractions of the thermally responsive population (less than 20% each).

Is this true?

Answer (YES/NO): YES